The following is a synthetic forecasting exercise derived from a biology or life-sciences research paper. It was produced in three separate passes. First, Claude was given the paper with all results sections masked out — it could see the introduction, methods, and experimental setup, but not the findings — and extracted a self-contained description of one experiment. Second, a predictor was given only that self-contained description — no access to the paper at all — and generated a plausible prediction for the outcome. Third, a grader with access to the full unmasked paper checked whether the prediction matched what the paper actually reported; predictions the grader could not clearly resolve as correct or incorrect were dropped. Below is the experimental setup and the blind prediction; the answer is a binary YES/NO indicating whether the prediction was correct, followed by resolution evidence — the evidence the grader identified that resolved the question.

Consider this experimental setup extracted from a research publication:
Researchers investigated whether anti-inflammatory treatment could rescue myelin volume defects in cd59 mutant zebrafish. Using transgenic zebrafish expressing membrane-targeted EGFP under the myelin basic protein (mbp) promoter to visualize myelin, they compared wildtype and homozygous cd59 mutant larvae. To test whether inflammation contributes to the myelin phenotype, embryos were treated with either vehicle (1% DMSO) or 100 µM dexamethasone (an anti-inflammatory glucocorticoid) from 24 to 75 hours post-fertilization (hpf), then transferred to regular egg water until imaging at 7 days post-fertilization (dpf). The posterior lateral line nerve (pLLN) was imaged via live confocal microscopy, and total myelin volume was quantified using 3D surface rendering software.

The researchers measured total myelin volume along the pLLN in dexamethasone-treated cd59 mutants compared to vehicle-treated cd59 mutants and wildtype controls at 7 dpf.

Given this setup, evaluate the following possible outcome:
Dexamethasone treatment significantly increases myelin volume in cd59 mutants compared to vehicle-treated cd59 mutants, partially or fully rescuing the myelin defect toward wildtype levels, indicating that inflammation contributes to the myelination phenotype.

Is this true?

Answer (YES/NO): YES